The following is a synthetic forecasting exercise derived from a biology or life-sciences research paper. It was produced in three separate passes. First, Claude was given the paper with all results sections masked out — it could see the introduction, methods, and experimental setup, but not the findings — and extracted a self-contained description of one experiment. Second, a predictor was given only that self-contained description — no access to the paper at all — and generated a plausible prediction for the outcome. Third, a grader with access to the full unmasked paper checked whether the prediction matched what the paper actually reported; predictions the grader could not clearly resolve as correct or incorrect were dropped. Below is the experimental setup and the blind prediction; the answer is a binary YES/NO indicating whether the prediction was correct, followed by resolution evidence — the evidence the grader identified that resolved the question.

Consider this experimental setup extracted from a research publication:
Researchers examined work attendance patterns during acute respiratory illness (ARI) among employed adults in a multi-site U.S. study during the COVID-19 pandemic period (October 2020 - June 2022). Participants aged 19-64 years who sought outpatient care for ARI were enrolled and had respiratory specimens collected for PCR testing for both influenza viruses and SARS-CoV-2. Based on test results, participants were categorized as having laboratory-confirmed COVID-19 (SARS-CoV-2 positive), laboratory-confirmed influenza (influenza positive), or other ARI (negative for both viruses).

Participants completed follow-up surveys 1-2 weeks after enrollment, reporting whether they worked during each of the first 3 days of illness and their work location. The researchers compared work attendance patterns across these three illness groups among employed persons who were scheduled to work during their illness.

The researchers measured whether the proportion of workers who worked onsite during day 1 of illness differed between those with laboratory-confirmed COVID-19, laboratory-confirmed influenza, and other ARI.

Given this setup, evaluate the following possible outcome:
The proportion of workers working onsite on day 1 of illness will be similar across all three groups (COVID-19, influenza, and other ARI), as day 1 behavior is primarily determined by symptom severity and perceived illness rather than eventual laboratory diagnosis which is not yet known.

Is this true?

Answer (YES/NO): YES